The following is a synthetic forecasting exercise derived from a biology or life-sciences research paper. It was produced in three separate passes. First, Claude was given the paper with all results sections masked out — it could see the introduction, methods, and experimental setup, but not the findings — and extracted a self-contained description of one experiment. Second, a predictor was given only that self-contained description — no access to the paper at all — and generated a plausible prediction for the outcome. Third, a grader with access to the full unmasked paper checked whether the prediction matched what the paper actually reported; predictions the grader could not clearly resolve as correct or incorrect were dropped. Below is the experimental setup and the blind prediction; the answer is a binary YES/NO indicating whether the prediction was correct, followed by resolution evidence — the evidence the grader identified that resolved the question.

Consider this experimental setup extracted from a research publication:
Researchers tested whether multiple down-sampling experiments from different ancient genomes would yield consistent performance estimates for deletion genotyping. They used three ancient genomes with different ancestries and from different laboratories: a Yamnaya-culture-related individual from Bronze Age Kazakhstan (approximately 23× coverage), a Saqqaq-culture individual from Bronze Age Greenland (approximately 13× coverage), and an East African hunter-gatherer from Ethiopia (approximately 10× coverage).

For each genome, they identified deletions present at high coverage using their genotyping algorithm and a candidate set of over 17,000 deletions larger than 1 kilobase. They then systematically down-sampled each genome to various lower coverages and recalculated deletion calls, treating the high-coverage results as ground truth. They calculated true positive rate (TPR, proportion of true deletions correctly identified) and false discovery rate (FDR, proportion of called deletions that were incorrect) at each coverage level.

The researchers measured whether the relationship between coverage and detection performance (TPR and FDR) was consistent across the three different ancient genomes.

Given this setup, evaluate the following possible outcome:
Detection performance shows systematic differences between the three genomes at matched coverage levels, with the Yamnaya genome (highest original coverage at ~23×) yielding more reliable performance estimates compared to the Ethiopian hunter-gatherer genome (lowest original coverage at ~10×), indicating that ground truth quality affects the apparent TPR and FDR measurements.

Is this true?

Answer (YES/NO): NO